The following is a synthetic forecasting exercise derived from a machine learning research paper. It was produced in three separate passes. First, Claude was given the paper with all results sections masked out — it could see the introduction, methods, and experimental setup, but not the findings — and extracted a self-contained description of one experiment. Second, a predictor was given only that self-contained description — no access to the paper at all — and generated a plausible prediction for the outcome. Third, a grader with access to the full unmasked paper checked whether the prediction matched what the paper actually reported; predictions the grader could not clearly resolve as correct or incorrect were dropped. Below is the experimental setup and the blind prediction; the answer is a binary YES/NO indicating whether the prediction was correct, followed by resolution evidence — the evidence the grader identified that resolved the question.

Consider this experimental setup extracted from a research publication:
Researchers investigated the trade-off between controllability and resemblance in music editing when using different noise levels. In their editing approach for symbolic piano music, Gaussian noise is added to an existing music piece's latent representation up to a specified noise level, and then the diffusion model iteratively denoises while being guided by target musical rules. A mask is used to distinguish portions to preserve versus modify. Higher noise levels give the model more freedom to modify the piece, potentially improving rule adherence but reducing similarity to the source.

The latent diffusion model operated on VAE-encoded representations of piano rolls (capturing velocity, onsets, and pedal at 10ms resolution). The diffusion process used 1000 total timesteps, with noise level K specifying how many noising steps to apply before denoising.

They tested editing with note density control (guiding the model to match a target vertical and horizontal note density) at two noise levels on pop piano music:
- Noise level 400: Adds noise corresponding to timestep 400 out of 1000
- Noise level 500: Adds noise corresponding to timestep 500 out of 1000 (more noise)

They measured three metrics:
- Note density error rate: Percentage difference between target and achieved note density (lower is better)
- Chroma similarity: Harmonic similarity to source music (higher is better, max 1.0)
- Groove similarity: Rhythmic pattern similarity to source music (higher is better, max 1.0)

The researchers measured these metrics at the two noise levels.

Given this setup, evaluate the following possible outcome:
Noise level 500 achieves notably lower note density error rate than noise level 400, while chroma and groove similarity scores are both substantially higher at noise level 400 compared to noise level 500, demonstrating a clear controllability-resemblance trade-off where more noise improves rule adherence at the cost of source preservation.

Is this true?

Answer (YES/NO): YES